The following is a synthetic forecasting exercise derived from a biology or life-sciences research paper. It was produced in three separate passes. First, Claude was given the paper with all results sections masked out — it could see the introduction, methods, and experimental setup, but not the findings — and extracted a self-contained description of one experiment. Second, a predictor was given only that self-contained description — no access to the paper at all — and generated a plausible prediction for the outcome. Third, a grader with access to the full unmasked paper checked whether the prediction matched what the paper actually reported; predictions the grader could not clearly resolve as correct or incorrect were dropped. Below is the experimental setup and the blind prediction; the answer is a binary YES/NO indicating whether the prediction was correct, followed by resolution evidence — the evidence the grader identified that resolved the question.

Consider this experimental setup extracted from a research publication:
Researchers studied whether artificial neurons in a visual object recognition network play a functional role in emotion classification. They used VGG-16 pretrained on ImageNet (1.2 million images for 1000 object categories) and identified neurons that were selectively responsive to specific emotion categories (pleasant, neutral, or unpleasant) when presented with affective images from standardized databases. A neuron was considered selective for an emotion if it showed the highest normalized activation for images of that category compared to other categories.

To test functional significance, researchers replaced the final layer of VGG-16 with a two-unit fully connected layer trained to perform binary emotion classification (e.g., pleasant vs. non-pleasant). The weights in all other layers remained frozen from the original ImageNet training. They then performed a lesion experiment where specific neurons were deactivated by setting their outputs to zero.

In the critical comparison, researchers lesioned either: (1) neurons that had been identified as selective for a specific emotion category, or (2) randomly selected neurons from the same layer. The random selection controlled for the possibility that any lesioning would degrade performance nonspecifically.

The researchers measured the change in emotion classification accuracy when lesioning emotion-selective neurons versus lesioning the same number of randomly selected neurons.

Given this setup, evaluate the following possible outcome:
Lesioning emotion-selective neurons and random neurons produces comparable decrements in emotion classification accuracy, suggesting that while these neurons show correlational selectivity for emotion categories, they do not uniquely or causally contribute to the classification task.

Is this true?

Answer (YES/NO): NO